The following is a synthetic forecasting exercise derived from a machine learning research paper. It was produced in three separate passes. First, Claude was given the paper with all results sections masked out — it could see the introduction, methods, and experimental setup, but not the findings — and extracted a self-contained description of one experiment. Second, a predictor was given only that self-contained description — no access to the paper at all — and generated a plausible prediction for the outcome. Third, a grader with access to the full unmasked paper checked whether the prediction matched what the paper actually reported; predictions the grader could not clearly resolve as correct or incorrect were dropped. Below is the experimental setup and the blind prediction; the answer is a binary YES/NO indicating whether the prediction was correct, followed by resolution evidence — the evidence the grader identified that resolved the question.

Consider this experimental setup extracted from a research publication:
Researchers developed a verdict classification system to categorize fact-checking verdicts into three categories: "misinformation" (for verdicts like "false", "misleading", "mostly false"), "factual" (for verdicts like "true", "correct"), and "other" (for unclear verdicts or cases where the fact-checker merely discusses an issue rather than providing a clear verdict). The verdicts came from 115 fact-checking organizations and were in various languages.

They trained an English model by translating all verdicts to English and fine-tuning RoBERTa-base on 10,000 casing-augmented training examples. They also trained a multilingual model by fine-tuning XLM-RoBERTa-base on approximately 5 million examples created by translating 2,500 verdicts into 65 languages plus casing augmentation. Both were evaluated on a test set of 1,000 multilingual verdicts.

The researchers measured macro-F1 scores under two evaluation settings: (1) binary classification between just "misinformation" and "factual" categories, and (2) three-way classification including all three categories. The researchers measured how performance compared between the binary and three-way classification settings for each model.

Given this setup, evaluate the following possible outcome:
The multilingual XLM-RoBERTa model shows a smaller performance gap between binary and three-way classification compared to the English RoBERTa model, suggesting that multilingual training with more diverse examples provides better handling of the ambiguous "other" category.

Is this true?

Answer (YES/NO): NO